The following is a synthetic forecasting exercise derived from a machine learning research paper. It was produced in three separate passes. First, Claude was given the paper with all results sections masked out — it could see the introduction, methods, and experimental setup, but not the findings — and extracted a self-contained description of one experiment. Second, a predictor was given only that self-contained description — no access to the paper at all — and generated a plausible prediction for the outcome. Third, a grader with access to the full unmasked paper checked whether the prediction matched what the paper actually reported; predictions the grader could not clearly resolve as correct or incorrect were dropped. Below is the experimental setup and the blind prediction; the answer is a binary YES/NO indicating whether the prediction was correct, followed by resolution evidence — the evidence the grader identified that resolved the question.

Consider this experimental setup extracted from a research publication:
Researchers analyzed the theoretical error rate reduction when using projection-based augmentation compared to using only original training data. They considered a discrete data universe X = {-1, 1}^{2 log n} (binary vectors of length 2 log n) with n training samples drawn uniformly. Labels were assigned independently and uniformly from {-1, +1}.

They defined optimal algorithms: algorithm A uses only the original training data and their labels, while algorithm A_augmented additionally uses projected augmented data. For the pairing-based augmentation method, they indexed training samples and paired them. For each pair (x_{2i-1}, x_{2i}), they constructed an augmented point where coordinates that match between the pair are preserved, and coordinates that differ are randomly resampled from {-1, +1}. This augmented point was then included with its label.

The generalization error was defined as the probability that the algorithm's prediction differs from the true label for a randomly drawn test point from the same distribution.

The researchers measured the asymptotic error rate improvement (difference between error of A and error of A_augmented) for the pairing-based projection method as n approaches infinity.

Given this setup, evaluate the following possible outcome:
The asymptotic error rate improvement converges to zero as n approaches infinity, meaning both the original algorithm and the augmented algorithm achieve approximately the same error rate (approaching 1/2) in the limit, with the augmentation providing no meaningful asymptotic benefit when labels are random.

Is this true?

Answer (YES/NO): NO